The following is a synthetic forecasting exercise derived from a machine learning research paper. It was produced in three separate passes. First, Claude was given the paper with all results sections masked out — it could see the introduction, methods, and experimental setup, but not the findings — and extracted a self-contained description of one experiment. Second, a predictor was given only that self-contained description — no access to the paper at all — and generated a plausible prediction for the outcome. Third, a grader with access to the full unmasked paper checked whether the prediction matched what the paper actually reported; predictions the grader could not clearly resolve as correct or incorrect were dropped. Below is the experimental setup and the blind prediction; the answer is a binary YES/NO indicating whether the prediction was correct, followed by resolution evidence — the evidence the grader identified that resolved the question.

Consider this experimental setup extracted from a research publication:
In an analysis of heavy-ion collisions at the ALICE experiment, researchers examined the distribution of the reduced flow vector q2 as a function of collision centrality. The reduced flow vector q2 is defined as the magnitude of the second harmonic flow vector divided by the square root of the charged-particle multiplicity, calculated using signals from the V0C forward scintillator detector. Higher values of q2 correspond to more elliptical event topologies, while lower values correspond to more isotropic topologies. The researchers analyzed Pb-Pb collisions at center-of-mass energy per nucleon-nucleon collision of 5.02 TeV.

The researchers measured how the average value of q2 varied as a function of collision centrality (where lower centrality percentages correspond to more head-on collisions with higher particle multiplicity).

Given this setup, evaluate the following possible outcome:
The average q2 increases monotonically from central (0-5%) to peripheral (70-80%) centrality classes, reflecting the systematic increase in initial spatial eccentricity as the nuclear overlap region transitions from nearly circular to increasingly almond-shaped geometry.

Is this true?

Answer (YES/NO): NO